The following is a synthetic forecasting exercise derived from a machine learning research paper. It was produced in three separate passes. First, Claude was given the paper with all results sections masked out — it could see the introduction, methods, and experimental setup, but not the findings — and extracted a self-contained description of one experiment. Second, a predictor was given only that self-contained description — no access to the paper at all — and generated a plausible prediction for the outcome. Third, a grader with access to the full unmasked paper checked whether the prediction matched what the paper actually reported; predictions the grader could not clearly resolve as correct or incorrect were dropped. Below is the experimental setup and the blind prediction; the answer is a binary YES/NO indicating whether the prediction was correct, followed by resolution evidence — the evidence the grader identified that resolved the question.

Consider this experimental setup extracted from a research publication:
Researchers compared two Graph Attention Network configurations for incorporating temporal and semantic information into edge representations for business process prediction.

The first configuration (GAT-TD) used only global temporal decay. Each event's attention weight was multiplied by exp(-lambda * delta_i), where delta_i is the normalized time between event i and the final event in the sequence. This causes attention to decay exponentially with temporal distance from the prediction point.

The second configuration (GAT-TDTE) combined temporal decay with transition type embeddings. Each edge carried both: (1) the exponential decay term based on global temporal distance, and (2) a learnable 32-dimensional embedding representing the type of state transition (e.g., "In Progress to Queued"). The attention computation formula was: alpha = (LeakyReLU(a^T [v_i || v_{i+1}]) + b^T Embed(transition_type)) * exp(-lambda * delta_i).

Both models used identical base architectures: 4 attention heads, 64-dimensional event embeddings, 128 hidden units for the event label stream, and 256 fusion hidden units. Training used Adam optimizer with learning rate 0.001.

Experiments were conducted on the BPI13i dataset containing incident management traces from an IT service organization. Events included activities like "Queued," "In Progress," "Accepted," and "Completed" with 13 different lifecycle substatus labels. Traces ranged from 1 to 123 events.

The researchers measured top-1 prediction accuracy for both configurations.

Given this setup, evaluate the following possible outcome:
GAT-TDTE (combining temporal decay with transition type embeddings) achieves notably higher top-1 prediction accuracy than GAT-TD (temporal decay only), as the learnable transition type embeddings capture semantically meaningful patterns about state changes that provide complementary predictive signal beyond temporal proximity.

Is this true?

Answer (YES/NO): NO